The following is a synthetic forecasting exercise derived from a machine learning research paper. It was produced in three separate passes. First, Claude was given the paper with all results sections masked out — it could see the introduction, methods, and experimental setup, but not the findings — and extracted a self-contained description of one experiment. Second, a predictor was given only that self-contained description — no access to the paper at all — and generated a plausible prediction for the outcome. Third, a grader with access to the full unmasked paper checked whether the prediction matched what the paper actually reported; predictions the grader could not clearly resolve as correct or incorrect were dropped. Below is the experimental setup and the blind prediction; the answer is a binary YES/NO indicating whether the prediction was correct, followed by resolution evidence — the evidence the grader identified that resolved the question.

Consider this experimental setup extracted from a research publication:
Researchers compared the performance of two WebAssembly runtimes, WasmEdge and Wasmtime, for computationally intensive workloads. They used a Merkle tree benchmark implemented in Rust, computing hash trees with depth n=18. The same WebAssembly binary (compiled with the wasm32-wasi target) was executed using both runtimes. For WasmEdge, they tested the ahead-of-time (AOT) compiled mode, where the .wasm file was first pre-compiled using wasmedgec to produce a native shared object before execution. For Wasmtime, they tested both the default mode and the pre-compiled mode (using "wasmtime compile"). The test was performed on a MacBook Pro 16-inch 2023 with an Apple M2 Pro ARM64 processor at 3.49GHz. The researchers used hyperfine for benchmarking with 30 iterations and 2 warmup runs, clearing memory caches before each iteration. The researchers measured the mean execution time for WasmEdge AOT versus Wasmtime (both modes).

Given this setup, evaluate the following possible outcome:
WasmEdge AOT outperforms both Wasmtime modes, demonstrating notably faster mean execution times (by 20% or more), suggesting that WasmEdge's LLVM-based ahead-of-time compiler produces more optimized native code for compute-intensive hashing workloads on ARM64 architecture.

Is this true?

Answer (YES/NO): YES